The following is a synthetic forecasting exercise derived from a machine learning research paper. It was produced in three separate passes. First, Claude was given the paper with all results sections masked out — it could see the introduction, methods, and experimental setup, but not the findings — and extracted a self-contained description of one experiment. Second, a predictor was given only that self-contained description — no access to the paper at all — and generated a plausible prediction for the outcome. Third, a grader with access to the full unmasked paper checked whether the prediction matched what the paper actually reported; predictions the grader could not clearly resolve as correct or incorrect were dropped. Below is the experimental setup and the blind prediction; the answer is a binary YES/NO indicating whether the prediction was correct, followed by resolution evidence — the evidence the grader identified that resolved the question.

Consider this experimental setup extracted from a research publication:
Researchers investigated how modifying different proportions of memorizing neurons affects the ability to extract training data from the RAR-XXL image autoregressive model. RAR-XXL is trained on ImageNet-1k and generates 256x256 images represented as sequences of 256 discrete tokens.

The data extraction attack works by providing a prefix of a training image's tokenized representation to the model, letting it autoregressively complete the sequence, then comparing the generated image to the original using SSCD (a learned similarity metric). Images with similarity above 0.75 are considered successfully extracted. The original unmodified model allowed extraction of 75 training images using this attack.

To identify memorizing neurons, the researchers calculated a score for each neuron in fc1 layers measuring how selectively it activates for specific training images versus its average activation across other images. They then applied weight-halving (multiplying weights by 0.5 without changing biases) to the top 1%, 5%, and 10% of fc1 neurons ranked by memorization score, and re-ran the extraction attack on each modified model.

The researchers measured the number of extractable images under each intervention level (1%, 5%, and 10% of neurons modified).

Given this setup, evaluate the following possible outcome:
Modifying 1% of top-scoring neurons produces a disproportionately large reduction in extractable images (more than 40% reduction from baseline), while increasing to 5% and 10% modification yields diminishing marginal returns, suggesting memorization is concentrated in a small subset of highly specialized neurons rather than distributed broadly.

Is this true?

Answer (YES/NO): NO